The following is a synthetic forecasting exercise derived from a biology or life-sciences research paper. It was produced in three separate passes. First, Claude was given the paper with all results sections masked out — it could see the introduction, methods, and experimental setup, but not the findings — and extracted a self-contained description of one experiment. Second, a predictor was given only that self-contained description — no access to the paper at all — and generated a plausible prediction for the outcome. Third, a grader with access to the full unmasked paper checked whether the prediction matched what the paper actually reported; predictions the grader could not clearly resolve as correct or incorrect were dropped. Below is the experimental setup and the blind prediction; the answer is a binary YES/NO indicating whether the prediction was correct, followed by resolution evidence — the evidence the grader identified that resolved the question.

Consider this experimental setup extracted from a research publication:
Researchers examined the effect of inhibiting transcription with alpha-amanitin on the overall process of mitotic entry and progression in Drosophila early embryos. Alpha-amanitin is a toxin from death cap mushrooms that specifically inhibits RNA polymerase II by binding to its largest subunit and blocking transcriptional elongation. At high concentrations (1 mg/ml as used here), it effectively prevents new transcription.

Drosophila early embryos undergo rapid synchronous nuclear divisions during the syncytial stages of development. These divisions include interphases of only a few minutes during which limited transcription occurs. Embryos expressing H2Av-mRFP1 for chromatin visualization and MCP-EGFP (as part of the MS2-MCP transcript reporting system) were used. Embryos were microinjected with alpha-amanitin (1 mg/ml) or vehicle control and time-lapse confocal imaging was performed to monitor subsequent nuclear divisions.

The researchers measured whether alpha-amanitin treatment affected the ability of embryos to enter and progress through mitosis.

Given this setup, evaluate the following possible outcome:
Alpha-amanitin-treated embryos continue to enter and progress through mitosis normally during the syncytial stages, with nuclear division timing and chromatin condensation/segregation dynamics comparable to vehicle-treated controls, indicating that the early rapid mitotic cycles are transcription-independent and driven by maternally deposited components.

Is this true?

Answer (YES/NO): YES